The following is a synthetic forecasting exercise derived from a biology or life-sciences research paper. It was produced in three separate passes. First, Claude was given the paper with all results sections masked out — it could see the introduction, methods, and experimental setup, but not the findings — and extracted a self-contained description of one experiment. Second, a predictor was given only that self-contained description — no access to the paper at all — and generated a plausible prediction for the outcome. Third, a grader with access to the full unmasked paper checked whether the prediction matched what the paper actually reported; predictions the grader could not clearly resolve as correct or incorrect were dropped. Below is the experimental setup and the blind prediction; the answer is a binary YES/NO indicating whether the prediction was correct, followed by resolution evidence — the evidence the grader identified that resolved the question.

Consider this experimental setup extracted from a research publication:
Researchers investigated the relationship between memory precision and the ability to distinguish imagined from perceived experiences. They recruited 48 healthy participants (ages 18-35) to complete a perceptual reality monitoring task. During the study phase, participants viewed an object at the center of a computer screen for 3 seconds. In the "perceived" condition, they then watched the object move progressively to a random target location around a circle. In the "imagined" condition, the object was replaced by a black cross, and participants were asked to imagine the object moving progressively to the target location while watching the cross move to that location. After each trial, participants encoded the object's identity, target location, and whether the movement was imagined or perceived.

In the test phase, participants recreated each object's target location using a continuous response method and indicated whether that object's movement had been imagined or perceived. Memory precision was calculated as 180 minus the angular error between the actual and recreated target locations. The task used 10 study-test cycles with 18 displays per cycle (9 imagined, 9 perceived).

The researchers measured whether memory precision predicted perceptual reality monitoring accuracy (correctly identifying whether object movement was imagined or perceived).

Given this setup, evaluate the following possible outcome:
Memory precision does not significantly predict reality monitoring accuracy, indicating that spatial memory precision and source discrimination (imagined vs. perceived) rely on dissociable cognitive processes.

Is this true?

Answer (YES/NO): NO